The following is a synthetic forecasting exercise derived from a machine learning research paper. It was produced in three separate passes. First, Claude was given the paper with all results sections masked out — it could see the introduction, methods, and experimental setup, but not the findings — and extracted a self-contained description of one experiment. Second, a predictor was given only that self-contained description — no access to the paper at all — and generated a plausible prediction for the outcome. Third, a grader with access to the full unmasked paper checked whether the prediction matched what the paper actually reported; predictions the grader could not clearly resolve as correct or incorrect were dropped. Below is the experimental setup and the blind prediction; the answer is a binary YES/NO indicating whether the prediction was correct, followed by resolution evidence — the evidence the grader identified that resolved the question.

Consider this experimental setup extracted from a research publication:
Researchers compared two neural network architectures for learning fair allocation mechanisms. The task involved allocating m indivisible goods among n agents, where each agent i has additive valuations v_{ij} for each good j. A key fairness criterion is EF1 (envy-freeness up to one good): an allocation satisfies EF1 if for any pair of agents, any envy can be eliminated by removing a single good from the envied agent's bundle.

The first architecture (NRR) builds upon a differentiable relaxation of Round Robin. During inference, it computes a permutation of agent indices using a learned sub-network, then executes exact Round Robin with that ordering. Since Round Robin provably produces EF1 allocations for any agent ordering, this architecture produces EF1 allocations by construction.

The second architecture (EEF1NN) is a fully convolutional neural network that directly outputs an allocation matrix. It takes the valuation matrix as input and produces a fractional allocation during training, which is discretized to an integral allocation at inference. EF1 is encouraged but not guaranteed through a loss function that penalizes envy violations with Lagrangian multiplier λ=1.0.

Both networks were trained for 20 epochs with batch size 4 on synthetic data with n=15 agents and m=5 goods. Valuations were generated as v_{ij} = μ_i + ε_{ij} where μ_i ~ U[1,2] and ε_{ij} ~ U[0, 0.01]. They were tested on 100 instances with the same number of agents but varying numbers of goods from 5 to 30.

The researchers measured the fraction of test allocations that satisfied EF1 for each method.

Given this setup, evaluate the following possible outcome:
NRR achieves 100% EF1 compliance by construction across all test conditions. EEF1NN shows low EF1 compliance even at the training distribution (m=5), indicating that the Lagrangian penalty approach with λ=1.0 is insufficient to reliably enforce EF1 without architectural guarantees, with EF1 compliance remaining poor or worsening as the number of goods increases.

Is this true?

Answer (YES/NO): YES